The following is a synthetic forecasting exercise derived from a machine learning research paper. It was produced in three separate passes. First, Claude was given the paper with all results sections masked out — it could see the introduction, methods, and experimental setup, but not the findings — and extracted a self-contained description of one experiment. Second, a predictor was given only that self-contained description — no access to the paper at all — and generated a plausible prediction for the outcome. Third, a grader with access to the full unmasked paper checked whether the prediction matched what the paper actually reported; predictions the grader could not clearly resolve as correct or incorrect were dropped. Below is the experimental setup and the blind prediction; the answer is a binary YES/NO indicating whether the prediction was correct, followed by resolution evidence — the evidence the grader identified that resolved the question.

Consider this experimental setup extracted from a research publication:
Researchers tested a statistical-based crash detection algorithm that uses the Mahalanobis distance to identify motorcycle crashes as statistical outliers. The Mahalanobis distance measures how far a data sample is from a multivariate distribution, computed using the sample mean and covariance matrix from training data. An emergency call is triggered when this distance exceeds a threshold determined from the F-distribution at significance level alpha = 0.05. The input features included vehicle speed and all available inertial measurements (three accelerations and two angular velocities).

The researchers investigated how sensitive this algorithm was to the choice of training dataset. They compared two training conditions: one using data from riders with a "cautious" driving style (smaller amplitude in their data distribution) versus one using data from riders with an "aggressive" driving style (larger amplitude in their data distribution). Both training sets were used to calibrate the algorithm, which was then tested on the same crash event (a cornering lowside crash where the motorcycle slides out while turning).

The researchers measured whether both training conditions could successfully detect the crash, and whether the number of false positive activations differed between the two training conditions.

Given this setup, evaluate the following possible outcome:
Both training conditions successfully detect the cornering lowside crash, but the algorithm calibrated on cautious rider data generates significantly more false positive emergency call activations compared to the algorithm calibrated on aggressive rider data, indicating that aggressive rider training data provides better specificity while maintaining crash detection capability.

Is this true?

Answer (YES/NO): YES